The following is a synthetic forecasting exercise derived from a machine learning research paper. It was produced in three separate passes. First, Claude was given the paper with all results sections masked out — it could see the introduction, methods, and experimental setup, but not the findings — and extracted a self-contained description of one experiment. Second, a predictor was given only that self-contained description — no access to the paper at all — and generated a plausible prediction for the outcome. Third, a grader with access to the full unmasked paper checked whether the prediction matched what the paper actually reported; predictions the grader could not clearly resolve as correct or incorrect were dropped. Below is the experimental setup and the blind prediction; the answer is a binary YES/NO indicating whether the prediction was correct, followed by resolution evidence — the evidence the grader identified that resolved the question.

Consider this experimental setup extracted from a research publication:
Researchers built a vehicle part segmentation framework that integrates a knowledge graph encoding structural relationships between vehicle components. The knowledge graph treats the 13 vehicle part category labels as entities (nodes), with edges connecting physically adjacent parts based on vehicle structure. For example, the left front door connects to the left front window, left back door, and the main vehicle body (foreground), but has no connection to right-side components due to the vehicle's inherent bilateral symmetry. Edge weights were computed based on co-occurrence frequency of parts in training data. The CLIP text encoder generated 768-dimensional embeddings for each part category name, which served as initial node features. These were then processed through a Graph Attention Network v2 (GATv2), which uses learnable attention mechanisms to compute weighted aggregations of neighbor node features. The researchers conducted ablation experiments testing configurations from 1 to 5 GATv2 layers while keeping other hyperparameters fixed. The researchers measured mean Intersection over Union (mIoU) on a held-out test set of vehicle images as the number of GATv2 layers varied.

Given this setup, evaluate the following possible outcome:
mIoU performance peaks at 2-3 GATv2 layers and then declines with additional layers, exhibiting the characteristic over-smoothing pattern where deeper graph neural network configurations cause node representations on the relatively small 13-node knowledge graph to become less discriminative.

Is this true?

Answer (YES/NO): NO